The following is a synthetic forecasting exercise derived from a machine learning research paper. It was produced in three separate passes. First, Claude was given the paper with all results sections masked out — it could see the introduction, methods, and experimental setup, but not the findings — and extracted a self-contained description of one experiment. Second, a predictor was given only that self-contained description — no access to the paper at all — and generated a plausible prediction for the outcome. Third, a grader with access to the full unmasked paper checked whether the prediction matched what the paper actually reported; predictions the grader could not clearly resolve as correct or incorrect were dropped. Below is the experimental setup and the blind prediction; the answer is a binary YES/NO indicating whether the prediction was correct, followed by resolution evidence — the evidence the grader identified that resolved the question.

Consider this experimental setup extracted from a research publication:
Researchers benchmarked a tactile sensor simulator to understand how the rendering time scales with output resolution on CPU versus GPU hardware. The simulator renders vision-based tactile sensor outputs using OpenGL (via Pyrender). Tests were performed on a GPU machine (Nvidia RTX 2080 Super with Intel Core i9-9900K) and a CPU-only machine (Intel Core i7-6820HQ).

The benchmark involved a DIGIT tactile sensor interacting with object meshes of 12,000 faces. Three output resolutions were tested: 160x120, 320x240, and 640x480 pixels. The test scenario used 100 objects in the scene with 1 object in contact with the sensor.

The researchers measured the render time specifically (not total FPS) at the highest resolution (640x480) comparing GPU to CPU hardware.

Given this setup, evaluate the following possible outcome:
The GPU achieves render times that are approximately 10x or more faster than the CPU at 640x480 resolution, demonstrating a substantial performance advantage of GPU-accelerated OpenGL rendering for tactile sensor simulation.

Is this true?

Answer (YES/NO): NO